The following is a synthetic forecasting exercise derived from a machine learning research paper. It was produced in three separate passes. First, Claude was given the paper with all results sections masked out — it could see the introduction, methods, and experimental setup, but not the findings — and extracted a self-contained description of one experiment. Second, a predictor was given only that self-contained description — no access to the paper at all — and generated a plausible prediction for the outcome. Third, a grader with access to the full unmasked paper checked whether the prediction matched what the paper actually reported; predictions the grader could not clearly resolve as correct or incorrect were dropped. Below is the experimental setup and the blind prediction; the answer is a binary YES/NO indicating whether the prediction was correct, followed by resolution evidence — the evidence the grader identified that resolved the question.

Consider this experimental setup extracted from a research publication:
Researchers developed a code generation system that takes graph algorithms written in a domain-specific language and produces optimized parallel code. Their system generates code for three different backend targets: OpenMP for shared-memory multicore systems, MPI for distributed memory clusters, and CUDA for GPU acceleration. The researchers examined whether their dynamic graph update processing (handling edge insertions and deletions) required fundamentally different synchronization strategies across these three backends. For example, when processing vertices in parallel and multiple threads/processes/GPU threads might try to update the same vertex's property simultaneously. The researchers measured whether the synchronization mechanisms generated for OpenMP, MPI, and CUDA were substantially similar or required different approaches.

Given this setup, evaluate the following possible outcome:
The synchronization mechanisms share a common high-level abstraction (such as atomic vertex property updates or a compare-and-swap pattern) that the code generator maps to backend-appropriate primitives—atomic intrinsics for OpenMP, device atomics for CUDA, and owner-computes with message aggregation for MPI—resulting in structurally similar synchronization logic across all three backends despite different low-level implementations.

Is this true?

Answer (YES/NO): NO